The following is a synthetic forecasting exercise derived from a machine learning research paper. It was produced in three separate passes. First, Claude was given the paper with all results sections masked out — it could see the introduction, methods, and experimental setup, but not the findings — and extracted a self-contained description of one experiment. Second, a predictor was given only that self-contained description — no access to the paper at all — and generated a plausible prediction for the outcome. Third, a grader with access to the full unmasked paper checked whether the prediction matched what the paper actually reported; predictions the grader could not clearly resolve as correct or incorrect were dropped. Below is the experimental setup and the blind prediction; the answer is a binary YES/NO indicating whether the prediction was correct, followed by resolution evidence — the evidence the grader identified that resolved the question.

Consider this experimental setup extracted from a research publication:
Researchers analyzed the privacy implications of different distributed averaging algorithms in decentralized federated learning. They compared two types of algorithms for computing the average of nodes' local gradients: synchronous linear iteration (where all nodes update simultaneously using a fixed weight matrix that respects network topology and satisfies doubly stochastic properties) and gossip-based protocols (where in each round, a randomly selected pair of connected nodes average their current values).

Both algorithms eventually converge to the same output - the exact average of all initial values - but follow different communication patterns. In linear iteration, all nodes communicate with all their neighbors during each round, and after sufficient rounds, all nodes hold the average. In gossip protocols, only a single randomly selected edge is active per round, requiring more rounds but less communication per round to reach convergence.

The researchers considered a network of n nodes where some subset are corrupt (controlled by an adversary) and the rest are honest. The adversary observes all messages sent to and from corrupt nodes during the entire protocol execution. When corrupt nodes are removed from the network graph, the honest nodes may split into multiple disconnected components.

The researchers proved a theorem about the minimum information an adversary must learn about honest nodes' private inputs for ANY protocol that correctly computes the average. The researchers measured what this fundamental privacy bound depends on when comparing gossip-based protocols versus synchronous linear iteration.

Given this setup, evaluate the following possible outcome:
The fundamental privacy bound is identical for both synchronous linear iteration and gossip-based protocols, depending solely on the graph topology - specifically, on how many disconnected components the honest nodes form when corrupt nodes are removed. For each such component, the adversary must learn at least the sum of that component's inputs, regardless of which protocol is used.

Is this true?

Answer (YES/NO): YES